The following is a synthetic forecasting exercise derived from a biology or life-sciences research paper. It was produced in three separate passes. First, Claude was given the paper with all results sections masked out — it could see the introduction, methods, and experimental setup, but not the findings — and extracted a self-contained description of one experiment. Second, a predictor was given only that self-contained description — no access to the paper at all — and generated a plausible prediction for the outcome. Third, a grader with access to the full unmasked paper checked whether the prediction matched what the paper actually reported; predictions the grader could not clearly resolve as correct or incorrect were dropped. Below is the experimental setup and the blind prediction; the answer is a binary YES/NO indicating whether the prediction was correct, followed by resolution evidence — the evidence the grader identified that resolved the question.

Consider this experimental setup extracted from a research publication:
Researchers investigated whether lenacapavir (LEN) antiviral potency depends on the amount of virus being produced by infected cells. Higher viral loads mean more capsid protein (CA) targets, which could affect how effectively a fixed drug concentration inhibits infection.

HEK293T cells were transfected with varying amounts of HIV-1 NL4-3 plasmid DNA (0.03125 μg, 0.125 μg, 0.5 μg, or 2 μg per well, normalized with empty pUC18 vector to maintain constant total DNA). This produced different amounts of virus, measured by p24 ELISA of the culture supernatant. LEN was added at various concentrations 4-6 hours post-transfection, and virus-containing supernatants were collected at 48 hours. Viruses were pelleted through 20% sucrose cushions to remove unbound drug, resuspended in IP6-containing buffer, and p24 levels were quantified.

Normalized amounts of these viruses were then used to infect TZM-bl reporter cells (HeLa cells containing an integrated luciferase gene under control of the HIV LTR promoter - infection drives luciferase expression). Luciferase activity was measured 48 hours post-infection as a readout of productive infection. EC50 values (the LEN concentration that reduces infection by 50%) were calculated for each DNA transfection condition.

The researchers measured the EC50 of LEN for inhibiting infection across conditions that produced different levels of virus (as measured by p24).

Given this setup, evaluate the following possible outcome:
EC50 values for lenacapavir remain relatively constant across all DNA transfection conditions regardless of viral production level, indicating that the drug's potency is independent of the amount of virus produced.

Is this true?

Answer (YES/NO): NO